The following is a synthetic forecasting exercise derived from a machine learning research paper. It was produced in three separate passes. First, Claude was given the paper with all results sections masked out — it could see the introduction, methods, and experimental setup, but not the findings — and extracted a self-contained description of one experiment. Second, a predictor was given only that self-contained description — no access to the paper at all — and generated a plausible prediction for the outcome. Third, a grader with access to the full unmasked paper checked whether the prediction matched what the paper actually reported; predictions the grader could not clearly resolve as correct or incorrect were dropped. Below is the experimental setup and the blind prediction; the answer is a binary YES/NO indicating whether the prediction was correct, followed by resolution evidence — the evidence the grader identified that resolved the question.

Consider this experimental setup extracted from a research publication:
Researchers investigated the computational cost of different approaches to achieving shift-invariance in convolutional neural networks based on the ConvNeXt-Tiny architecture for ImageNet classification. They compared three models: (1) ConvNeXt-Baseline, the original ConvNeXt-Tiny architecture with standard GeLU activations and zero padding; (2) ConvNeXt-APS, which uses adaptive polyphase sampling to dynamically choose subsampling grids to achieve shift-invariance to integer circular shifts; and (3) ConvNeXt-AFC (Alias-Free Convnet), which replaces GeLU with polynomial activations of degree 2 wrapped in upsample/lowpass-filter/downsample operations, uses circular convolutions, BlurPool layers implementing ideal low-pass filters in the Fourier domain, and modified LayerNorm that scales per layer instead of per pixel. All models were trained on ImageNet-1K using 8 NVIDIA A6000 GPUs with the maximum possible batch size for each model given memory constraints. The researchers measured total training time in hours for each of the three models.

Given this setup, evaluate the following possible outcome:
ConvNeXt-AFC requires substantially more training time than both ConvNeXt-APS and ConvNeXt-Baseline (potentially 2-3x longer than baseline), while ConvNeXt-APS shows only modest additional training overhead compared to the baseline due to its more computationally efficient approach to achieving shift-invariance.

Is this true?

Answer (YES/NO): NO